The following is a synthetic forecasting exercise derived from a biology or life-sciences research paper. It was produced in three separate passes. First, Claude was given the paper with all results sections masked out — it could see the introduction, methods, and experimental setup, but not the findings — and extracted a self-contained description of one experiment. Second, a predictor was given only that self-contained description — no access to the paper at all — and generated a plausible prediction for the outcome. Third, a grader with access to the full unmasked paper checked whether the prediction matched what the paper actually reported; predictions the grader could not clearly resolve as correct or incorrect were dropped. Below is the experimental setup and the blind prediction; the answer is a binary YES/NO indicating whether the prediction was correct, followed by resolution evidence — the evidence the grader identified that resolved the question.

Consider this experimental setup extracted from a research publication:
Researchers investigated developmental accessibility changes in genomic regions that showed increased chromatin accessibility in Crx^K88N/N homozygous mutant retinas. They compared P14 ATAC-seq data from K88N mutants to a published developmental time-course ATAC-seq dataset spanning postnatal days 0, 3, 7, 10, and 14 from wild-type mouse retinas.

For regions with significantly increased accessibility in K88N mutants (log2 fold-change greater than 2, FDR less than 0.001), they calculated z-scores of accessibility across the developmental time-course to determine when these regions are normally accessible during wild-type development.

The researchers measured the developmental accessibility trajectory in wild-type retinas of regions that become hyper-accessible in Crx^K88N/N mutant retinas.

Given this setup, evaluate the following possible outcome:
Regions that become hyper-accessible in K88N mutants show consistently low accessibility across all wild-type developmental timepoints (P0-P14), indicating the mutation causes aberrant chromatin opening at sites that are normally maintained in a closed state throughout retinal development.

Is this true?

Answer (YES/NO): NO